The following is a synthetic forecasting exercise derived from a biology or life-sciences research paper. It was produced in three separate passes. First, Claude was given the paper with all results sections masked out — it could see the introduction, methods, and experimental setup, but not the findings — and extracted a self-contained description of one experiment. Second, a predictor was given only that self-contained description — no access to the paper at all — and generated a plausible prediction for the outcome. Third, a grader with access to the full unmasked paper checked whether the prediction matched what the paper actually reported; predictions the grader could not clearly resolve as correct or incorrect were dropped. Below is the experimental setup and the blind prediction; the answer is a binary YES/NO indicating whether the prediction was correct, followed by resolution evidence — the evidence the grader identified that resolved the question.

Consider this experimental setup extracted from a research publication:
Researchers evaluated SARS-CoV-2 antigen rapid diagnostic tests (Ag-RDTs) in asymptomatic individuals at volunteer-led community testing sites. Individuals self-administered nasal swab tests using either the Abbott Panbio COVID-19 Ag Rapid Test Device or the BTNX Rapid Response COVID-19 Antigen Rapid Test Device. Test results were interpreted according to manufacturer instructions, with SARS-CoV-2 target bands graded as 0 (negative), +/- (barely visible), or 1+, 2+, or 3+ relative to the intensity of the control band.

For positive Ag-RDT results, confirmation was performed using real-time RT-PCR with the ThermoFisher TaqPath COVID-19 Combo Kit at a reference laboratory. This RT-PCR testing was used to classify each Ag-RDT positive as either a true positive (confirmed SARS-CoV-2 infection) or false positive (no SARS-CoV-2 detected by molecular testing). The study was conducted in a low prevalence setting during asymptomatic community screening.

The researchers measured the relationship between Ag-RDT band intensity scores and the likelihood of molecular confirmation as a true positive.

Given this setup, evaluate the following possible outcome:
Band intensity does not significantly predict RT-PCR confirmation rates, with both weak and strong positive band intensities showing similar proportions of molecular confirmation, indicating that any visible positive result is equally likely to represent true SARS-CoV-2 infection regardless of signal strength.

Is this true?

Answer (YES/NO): NO